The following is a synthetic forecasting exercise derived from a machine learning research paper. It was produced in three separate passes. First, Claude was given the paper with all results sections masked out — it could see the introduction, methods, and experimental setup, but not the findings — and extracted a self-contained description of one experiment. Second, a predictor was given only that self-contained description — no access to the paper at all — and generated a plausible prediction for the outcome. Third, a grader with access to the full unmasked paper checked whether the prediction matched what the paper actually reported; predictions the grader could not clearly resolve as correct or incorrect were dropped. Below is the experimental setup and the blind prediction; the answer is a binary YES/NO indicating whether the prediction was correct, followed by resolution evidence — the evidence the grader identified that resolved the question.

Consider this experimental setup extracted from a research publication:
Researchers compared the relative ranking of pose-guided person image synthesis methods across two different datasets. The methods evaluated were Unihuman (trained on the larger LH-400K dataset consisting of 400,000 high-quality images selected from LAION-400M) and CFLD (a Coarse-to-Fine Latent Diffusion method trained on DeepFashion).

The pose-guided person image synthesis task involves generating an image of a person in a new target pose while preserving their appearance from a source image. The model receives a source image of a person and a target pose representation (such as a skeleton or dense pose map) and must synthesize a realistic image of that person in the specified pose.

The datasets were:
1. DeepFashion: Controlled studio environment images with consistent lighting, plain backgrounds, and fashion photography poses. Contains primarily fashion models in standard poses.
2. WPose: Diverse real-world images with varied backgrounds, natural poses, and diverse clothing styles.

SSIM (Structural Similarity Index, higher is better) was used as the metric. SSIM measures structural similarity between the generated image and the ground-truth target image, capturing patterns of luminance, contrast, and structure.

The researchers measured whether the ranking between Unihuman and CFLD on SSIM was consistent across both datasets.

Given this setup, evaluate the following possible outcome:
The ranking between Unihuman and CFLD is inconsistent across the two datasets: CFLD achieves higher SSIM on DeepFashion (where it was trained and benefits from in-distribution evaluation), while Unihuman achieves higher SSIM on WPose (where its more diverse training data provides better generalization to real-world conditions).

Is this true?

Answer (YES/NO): NO